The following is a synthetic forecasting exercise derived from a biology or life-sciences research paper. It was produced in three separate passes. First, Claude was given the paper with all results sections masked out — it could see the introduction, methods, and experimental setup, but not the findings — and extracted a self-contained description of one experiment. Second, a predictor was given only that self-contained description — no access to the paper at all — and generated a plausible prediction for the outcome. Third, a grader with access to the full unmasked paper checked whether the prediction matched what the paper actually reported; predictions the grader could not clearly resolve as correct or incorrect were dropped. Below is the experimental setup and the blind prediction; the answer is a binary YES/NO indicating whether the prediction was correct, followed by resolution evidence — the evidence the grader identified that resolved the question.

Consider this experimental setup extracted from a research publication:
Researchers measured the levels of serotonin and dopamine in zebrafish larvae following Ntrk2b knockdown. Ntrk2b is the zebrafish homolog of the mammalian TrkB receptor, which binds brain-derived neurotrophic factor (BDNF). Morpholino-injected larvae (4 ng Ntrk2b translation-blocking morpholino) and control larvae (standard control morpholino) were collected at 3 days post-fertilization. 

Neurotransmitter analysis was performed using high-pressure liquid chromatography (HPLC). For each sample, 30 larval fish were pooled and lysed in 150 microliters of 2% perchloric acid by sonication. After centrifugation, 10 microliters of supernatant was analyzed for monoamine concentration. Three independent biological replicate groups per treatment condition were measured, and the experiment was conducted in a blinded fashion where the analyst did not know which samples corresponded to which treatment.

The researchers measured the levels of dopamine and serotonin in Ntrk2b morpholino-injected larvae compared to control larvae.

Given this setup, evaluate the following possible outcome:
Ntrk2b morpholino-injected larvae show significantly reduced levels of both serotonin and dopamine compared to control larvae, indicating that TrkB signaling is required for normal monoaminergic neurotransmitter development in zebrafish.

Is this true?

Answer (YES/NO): YES